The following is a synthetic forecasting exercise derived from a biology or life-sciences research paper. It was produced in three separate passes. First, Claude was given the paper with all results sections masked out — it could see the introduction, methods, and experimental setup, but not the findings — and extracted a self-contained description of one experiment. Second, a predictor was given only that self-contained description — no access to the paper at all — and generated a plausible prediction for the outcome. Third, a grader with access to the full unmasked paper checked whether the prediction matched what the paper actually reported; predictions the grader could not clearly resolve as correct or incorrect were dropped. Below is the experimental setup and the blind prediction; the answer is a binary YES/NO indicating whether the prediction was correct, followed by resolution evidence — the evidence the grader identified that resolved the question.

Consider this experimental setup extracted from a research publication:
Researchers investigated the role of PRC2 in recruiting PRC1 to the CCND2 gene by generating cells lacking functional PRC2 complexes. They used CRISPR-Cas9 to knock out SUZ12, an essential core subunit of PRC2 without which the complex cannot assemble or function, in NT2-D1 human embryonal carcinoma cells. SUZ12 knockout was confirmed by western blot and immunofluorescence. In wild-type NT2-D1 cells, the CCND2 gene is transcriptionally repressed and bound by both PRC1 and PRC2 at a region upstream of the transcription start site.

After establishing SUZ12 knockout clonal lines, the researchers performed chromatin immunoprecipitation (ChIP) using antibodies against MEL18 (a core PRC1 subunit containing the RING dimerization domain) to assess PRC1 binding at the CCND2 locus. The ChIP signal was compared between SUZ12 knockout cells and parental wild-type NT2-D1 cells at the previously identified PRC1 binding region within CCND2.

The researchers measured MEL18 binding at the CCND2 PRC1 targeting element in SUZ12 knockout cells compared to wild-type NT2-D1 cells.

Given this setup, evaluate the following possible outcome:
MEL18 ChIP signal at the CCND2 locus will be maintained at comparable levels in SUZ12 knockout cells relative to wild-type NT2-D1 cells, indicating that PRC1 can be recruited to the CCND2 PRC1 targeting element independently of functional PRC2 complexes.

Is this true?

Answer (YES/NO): NO